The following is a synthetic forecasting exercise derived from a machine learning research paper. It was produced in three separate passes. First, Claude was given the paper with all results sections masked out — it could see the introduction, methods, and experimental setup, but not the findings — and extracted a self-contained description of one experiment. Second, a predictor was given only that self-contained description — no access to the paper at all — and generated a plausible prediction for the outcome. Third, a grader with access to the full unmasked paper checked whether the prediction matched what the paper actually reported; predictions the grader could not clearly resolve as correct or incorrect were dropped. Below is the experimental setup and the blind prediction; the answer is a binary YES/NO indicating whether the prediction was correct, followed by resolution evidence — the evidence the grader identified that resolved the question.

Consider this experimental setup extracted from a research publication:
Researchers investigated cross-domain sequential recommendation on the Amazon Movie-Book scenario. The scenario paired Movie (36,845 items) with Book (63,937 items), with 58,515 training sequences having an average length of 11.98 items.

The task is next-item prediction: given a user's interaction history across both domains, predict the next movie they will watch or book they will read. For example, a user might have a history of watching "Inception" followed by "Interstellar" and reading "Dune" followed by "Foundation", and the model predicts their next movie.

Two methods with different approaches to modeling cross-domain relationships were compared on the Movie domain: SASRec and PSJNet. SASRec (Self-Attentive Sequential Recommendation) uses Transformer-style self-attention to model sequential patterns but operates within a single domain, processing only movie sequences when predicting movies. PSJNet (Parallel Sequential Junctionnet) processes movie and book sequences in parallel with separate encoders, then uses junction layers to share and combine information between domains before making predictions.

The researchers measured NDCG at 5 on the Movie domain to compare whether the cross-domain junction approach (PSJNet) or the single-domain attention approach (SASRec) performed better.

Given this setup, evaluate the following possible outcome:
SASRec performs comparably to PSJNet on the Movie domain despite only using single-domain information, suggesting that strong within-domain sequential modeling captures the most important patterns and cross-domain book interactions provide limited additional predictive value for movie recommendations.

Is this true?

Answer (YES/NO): NO